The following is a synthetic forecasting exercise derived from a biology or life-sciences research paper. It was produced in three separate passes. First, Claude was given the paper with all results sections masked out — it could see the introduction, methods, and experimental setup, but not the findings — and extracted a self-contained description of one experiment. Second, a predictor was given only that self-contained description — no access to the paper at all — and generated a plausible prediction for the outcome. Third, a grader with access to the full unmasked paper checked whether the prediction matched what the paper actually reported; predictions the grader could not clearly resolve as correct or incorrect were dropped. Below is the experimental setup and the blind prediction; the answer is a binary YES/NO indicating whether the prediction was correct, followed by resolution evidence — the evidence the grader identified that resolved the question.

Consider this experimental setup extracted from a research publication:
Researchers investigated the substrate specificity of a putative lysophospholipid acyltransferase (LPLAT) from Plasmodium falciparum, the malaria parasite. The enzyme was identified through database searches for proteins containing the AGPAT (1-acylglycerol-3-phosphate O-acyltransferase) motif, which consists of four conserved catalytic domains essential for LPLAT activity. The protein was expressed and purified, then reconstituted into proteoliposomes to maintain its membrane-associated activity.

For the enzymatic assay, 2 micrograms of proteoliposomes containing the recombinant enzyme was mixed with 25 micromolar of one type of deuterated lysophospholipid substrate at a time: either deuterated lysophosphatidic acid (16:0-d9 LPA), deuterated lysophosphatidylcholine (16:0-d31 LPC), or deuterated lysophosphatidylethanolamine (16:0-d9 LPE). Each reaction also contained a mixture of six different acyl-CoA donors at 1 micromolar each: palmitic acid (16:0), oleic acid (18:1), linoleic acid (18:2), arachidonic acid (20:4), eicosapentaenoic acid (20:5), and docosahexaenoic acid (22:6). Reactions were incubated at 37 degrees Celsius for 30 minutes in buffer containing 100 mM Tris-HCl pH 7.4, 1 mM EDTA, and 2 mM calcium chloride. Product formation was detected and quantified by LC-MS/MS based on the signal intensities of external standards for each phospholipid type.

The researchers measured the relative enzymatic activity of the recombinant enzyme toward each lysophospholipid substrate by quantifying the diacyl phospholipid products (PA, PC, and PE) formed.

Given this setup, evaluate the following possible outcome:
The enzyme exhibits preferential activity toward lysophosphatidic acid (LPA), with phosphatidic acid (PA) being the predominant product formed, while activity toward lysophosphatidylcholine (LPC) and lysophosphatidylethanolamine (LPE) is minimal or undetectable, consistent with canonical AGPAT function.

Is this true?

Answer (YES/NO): NO